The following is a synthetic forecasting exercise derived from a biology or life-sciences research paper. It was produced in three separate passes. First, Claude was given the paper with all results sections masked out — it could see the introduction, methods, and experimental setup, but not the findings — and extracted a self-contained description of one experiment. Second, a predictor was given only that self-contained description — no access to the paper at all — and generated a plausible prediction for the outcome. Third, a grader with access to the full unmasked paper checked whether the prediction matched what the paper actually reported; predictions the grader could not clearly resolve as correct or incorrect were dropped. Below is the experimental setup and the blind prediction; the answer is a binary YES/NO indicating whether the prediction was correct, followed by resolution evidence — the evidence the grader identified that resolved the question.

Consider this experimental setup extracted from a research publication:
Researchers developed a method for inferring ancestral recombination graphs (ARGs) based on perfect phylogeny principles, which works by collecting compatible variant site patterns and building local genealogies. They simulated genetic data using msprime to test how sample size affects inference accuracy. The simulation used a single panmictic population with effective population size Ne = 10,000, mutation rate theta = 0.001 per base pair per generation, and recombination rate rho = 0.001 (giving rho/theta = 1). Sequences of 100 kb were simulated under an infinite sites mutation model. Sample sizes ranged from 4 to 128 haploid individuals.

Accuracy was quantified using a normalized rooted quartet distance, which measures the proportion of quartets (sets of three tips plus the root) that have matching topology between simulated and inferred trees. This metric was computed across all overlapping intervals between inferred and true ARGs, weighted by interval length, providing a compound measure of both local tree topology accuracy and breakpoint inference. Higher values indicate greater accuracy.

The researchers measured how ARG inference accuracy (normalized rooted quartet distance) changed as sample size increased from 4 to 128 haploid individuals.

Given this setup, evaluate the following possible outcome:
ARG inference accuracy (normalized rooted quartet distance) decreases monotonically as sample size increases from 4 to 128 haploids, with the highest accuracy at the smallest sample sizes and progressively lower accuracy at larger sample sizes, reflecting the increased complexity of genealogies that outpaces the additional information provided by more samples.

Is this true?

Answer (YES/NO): YES